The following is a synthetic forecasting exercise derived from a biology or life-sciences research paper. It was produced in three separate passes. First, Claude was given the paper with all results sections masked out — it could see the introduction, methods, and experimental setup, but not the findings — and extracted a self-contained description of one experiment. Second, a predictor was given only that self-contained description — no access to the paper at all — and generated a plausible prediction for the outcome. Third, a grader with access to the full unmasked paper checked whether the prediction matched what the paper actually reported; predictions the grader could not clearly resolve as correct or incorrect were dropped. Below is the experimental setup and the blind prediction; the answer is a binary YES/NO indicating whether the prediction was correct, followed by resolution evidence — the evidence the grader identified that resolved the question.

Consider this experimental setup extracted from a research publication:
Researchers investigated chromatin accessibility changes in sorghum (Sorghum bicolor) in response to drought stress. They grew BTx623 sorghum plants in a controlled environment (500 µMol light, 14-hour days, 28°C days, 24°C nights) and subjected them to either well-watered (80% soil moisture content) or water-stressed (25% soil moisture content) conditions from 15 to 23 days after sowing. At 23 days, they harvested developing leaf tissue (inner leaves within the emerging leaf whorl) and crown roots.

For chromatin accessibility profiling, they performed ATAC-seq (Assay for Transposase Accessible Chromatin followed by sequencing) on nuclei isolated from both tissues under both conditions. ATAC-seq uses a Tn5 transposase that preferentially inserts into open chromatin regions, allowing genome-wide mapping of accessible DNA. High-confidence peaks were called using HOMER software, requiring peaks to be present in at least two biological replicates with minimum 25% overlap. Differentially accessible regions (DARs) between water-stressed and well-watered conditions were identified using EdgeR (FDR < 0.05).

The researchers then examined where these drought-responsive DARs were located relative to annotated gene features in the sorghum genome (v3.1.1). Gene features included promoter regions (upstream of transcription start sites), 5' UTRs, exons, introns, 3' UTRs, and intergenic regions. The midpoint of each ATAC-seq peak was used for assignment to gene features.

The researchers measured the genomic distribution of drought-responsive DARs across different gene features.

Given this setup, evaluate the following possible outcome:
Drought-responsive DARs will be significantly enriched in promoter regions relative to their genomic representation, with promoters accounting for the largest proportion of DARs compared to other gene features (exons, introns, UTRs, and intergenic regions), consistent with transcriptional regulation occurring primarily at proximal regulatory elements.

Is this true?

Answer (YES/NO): YES